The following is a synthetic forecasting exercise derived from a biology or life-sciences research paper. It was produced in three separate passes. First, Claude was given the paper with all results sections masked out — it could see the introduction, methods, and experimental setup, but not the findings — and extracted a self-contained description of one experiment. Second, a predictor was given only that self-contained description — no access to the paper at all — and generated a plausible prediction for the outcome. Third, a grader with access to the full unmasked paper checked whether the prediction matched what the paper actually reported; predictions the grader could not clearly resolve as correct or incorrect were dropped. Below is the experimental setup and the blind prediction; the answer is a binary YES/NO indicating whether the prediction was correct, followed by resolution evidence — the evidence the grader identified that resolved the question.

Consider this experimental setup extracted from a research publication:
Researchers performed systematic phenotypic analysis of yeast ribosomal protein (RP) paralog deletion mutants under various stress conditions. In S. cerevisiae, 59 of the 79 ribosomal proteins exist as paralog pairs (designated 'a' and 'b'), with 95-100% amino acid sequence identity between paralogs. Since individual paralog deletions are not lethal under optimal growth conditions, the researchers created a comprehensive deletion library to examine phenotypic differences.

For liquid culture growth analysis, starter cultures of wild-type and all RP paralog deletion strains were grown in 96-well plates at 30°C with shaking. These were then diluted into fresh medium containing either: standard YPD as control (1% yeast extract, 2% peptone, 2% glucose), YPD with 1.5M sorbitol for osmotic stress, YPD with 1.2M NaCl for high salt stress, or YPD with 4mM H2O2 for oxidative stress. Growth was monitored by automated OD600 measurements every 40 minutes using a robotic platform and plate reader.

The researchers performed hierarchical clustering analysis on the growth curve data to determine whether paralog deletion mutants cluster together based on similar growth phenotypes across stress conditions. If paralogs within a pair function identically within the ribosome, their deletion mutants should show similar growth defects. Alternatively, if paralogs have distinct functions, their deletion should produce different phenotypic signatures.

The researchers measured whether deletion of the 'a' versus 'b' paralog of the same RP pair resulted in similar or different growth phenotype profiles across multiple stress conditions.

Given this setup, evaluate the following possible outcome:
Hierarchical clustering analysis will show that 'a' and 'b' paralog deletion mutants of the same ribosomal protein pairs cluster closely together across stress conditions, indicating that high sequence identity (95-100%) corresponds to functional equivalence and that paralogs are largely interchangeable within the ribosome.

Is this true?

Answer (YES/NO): NO